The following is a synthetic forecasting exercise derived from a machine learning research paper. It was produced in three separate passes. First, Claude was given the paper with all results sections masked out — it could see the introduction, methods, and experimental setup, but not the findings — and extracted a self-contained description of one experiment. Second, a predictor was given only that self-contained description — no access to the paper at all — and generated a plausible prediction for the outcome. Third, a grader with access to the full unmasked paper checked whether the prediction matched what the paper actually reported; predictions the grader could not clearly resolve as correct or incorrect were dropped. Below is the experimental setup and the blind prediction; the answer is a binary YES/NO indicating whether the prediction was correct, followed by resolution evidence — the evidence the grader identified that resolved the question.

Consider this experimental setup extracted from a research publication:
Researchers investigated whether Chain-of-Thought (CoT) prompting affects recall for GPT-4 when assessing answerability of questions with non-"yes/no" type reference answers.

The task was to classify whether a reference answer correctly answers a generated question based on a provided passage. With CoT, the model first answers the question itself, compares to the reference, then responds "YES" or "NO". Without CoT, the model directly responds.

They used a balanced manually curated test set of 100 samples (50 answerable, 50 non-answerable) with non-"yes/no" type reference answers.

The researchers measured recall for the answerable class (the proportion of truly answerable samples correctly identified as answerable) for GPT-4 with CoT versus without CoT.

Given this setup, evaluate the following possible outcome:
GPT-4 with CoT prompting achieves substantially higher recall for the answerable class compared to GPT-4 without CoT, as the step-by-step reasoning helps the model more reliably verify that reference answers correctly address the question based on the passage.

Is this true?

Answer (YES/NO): NO